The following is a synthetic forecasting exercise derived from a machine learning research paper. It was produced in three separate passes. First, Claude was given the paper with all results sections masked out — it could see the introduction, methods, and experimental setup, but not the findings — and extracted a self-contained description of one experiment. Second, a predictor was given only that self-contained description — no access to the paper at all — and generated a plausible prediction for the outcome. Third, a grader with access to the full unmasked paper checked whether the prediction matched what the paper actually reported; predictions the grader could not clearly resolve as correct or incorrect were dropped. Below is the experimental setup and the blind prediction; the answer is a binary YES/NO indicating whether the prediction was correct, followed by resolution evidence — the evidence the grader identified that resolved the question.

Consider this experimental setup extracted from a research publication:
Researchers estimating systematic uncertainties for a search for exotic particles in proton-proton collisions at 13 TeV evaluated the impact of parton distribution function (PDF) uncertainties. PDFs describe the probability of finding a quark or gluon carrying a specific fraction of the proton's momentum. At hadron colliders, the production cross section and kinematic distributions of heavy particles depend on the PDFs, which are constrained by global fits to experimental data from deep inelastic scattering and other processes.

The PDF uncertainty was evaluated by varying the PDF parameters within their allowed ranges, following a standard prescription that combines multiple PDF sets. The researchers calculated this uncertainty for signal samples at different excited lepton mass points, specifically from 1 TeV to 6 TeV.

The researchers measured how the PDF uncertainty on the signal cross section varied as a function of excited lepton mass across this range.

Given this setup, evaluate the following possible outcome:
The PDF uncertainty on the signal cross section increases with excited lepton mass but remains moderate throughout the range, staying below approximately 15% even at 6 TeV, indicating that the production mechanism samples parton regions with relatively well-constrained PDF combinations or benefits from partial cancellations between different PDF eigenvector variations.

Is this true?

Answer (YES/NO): NO